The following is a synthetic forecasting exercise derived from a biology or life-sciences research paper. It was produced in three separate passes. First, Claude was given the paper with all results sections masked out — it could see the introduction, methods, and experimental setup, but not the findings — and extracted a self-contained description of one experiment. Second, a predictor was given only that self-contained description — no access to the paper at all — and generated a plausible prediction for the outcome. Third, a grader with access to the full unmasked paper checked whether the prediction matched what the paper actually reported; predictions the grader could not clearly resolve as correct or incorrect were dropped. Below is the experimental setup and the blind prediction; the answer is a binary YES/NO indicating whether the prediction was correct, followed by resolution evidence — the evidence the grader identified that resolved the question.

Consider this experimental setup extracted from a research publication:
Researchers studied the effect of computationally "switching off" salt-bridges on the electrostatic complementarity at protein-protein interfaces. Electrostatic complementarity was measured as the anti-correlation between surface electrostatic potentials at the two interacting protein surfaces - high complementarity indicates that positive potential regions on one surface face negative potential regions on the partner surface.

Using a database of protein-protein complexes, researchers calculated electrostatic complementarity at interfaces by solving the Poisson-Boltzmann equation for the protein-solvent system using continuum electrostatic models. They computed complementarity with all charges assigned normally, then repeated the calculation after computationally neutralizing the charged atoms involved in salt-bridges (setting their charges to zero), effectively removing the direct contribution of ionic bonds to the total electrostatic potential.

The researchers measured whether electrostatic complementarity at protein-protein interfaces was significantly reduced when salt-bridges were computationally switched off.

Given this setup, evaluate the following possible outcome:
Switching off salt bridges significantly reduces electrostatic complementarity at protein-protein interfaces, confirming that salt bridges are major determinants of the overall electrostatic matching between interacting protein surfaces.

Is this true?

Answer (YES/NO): NO